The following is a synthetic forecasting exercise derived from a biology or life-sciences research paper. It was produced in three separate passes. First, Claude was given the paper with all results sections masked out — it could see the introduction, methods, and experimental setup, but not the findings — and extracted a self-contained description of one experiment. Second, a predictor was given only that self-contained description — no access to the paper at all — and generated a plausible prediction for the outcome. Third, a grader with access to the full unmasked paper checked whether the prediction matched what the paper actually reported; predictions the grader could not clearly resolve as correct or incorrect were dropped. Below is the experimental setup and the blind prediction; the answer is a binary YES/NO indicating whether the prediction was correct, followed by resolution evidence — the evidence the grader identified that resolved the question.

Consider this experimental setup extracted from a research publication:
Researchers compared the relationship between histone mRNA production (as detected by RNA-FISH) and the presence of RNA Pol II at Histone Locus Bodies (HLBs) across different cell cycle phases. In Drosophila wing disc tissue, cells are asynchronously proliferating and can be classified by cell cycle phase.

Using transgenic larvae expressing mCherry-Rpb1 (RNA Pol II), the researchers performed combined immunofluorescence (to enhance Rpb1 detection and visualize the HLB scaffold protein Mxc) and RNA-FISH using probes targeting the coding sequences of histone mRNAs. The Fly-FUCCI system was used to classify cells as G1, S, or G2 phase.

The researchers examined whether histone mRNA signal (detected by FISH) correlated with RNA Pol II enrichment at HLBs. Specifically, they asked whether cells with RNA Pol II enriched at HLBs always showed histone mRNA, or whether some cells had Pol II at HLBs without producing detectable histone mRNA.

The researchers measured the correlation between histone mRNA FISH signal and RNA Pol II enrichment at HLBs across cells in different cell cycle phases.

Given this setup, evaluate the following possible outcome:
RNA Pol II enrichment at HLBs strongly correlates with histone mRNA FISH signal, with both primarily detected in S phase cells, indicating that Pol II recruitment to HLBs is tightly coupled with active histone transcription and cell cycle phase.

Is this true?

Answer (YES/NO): NO